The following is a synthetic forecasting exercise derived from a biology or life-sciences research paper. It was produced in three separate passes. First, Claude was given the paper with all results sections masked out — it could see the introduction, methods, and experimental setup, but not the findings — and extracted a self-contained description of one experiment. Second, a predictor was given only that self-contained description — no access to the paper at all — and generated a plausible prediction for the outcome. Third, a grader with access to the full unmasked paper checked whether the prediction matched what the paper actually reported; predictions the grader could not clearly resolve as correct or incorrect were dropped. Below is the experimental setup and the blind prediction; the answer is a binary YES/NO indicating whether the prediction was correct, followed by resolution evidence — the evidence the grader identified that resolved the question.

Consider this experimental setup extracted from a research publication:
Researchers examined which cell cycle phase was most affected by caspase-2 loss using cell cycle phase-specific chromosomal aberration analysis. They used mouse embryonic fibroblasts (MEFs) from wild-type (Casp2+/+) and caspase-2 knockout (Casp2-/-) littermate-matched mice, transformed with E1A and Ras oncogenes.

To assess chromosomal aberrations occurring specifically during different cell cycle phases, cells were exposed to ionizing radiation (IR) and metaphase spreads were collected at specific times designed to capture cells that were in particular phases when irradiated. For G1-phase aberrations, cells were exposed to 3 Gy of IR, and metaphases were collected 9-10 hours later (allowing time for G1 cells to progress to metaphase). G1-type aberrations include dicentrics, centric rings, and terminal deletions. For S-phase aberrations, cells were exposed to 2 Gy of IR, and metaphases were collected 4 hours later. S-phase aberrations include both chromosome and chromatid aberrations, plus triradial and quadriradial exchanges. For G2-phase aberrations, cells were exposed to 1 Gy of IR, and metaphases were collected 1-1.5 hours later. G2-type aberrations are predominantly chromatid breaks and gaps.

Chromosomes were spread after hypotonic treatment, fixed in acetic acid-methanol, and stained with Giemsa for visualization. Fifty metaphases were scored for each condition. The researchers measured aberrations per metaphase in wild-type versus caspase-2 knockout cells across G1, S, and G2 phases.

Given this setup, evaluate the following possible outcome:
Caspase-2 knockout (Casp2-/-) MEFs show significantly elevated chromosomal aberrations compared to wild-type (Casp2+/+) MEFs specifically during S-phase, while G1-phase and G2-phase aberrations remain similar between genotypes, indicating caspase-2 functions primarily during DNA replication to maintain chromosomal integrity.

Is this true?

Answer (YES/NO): YES